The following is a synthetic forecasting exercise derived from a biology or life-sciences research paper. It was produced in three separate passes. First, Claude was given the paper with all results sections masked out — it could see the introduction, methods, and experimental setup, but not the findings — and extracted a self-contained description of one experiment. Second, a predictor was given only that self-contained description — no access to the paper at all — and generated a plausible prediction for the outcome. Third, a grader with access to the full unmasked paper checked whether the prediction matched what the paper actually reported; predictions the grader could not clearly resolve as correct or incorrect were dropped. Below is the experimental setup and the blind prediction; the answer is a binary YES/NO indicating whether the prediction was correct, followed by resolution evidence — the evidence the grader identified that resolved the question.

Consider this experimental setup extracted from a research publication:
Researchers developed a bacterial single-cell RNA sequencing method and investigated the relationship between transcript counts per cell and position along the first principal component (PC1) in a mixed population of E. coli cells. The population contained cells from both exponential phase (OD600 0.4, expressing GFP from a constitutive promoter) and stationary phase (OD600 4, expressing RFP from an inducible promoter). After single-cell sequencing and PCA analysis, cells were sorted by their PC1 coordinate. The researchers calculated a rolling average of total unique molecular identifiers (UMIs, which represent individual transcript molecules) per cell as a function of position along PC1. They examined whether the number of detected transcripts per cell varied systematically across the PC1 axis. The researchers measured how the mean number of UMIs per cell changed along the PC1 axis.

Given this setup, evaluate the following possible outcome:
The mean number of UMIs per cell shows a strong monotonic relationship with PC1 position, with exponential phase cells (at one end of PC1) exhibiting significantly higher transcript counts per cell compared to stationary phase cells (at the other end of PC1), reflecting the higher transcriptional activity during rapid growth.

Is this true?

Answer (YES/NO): YES